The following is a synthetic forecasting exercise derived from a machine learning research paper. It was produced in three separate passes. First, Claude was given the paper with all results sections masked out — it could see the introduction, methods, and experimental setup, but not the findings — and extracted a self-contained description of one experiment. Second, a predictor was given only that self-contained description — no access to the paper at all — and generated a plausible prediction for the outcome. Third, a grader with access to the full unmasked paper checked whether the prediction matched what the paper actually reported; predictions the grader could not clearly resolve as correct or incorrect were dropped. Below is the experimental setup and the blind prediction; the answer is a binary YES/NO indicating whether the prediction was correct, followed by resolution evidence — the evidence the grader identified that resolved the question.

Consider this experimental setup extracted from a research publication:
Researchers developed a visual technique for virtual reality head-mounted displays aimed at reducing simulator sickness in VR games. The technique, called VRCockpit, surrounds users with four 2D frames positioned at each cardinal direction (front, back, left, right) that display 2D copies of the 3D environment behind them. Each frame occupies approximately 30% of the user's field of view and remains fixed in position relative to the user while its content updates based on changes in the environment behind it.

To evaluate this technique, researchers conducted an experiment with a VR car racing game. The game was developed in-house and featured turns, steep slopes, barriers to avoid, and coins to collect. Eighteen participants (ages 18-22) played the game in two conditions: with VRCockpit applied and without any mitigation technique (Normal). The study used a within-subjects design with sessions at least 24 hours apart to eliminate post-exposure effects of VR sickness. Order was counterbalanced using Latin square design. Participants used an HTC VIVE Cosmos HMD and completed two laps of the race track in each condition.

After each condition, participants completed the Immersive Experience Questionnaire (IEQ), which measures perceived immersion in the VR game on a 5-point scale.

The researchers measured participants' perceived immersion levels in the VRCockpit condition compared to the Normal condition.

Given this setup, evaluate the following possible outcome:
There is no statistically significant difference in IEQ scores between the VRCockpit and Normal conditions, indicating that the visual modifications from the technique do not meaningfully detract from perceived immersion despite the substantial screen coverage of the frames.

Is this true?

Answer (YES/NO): YES